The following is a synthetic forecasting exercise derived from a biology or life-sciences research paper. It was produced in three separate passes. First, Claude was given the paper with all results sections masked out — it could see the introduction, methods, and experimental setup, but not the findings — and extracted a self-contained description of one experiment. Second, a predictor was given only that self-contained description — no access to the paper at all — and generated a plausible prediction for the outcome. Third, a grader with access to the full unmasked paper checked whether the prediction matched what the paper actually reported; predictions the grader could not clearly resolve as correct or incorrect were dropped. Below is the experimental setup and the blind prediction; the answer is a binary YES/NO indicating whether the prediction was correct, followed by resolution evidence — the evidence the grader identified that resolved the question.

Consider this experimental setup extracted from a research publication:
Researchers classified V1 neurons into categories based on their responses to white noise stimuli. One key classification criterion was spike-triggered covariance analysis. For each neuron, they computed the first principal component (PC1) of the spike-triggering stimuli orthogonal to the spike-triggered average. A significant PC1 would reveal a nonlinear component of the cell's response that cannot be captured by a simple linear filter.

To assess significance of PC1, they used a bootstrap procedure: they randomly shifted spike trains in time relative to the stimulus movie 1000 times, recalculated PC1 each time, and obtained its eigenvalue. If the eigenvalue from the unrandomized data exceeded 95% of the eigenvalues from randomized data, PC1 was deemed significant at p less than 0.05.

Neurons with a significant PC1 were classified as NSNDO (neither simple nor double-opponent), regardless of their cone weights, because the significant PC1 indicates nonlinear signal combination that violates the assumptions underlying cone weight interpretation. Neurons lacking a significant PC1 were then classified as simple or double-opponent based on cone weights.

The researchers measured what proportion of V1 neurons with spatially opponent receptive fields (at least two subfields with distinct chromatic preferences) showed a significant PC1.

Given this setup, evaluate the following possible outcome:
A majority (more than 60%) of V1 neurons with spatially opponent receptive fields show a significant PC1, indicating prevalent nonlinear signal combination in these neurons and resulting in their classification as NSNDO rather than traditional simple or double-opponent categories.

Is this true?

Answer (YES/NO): NO